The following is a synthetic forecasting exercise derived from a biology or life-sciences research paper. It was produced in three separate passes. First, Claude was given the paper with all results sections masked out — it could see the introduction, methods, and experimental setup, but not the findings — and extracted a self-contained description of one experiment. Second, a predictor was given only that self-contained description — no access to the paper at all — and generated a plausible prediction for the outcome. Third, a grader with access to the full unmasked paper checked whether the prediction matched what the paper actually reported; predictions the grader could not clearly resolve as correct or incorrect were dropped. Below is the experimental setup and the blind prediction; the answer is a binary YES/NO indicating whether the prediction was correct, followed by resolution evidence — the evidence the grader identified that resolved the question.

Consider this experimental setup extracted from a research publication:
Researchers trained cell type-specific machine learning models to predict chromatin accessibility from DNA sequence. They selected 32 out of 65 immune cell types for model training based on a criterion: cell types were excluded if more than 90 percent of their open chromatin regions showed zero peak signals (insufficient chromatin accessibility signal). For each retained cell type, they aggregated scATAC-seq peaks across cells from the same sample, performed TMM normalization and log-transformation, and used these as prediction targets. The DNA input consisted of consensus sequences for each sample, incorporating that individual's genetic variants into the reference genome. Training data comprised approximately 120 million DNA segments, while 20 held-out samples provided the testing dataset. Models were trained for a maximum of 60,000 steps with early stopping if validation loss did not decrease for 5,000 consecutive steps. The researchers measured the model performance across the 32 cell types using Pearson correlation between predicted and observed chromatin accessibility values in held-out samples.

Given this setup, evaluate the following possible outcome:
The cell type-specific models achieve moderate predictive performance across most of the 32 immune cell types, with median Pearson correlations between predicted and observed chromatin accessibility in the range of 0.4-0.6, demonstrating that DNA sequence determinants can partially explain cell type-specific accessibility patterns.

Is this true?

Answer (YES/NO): NO